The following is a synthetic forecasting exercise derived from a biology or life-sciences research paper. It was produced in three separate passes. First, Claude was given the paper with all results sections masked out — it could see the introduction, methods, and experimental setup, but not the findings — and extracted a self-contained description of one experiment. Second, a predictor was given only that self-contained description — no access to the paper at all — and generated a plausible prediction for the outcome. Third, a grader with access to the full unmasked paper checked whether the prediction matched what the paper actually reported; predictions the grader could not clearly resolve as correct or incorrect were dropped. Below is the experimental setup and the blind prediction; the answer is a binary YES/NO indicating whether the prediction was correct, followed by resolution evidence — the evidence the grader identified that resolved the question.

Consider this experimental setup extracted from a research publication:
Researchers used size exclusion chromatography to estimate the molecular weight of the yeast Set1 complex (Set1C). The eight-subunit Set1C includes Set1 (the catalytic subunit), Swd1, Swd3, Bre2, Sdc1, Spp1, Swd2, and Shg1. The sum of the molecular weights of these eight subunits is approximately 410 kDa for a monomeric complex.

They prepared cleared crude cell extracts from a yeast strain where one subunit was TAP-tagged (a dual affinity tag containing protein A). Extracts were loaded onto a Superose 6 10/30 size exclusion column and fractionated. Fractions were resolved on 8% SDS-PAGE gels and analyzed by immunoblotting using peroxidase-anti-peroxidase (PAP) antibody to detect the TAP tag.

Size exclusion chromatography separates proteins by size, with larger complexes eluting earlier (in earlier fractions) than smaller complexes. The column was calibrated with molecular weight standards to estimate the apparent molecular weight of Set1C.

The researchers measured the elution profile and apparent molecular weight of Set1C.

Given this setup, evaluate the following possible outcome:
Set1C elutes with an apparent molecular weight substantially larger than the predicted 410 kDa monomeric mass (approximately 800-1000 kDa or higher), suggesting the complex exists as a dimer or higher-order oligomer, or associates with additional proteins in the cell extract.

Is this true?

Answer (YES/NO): YES